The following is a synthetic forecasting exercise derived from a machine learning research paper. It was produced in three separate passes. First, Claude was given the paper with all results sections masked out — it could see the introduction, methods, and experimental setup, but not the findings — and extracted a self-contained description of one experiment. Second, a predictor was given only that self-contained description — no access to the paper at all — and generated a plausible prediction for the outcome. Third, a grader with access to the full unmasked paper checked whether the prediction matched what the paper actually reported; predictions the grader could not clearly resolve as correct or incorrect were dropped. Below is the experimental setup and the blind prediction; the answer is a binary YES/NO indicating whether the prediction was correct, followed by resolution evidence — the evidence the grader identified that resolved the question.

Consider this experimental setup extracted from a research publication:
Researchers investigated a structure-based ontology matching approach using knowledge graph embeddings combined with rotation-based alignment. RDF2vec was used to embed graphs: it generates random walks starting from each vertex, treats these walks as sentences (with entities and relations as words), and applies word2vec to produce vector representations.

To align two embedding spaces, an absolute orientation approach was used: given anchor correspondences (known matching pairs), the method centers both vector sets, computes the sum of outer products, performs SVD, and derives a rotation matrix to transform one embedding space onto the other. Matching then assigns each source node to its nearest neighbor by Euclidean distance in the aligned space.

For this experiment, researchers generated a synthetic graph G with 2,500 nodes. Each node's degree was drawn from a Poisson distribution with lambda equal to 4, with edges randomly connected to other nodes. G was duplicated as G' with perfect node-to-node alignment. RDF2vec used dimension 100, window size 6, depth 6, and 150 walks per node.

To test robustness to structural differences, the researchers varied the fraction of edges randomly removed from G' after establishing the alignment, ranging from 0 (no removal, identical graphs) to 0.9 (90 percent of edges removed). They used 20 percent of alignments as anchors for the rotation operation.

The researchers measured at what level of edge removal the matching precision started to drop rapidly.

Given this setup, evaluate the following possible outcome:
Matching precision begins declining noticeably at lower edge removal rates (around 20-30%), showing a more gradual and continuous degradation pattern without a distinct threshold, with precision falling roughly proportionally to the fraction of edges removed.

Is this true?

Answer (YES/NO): NO